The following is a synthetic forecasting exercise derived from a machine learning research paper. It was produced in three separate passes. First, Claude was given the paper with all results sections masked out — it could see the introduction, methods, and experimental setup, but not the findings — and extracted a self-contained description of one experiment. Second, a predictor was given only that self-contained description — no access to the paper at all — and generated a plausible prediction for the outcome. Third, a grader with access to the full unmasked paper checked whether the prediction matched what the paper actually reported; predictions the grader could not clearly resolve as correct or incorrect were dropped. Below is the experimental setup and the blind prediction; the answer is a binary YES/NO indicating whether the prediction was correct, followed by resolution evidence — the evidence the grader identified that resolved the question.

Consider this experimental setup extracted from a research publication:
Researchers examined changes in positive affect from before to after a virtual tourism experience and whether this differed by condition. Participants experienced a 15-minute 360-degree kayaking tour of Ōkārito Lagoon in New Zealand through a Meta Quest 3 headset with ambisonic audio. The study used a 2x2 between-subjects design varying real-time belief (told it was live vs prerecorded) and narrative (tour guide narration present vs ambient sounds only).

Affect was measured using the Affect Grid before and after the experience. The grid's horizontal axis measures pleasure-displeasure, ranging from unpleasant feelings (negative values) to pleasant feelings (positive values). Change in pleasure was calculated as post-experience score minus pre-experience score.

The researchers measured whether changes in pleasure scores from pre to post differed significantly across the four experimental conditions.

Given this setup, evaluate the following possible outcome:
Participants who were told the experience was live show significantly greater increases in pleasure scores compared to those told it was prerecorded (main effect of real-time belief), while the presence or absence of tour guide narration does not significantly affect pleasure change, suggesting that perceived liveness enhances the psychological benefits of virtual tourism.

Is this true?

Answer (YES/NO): NO